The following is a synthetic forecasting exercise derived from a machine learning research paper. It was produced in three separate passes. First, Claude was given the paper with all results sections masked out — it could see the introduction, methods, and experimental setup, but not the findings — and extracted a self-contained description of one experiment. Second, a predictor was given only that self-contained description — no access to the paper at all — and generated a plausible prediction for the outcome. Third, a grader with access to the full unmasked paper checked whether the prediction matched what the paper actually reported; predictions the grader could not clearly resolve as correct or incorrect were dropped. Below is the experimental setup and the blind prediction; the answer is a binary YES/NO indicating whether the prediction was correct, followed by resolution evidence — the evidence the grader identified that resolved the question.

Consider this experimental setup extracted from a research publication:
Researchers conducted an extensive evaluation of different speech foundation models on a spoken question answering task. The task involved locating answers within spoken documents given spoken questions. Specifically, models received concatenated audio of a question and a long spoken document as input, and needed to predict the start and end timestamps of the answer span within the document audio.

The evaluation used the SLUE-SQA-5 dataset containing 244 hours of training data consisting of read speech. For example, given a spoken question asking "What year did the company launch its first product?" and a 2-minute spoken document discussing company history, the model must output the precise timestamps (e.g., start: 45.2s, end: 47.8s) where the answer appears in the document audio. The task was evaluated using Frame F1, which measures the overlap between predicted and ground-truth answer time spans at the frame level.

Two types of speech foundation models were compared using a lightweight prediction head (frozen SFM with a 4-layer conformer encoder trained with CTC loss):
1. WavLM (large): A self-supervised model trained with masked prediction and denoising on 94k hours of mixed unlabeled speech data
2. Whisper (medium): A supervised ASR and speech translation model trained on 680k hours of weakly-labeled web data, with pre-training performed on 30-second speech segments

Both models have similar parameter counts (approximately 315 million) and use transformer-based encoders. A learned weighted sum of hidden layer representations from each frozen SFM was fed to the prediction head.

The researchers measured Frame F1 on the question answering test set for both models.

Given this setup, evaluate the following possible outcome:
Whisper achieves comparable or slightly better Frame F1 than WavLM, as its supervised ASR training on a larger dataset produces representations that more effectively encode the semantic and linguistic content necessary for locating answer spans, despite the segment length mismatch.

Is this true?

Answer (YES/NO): NO